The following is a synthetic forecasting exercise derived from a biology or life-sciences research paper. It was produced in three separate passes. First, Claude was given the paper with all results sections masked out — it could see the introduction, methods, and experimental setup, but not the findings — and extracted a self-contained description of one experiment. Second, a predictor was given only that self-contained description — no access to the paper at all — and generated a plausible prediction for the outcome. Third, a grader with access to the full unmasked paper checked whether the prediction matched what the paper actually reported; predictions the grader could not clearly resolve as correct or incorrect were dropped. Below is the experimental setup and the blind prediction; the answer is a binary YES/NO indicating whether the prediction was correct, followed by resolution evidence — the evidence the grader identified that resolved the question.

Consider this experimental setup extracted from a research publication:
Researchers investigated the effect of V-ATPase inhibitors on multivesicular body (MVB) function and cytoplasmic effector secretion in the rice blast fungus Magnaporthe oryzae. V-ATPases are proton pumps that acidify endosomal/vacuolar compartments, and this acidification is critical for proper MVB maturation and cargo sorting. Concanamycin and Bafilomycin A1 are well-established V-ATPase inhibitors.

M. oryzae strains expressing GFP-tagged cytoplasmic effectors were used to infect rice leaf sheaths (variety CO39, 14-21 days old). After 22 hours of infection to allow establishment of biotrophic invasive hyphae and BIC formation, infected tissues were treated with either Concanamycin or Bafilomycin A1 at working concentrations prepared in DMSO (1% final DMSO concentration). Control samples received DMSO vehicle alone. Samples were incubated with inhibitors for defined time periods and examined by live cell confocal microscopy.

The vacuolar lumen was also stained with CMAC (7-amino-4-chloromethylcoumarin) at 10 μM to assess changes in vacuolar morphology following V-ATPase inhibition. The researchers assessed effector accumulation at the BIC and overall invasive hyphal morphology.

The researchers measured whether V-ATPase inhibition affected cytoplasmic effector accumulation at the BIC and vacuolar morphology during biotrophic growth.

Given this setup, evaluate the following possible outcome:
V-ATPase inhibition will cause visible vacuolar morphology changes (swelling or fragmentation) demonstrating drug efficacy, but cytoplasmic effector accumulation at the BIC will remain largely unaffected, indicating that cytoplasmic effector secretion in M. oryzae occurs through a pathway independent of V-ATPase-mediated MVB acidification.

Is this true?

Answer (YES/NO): NO